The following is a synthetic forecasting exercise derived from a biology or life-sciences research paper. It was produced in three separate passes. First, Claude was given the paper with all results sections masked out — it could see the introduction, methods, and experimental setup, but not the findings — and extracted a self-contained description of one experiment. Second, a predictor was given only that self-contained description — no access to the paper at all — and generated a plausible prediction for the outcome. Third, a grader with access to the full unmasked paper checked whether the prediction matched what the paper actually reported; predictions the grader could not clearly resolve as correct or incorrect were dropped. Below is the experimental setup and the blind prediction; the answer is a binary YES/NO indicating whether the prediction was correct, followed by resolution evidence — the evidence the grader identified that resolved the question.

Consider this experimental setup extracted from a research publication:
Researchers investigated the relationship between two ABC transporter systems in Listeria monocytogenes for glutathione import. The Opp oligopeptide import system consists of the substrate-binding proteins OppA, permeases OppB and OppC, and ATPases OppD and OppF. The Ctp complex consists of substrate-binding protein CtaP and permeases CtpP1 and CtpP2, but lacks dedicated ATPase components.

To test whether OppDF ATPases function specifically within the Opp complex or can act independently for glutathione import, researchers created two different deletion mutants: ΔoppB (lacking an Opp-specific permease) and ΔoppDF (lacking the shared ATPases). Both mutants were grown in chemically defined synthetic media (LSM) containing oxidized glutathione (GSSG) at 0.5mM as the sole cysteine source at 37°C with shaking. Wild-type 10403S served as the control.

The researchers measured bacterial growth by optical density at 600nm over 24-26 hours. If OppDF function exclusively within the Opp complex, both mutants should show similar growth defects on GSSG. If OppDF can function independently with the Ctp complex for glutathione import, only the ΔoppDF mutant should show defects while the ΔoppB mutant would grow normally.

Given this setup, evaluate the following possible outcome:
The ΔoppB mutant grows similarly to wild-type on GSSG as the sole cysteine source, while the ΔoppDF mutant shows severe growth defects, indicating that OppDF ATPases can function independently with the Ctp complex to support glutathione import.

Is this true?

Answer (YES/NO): YES